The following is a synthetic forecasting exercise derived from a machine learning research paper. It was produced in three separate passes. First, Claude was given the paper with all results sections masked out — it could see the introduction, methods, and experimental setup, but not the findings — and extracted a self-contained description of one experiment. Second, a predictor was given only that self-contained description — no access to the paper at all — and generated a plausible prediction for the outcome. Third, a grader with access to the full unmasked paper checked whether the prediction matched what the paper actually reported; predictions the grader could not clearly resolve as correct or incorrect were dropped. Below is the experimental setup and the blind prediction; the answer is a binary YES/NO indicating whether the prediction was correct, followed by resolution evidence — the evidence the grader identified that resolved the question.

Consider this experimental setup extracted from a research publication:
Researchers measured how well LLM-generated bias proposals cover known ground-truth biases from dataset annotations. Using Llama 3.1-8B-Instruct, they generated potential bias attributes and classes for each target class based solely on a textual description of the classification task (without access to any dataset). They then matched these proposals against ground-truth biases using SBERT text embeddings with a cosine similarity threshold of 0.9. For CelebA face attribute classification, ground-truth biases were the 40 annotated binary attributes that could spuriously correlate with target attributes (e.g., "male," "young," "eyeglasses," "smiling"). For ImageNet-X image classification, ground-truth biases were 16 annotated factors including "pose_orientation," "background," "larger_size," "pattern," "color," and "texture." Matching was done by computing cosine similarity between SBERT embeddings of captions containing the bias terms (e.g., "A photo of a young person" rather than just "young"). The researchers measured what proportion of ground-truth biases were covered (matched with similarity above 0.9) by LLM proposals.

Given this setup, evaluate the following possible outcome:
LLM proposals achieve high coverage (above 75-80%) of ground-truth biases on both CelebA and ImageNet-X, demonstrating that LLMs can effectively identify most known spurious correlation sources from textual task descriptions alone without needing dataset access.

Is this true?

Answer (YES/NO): NO